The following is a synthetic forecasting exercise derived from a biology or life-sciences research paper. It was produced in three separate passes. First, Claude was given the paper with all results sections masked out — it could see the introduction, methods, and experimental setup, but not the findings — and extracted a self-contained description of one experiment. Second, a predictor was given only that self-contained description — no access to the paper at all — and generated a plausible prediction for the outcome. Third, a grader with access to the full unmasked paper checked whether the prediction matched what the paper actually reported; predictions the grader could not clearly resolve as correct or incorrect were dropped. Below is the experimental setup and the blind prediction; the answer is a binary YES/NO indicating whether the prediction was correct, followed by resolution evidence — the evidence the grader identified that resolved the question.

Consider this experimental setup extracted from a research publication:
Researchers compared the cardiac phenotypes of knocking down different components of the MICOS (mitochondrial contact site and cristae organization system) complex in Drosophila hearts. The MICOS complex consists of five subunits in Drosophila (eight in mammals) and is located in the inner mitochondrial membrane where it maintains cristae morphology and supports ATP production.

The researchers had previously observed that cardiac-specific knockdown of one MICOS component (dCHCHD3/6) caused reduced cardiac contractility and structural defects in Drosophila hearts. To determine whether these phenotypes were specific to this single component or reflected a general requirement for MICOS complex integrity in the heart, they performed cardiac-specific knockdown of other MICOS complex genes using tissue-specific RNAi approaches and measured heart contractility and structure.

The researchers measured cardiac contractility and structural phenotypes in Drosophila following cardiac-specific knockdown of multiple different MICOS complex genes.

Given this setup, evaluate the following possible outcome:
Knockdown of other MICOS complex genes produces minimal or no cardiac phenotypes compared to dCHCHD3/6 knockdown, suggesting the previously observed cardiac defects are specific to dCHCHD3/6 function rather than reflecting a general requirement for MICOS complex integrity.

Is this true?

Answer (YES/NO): NO